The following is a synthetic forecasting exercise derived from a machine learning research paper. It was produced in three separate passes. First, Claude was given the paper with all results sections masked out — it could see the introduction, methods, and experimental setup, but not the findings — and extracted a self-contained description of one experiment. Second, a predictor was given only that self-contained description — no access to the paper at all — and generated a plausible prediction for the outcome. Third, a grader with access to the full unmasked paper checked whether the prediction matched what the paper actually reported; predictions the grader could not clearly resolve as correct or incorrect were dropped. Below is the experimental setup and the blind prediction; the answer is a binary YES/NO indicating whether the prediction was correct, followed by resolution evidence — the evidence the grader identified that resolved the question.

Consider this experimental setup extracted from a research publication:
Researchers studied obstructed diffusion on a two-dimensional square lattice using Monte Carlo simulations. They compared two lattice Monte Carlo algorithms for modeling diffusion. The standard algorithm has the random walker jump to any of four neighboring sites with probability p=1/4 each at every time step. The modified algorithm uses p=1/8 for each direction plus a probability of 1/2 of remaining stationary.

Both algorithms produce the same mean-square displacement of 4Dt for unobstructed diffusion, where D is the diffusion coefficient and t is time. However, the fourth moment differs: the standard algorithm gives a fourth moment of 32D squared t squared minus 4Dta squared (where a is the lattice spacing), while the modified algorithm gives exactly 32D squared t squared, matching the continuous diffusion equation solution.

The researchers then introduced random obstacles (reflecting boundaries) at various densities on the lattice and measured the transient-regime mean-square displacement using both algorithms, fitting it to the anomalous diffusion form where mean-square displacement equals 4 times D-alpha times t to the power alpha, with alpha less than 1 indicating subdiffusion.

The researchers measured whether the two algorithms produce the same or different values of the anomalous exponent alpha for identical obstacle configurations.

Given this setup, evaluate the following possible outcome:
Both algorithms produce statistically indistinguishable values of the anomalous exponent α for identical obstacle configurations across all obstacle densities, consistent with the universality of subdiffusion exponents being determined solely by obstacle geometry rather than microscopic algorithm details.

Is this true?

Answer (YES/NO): NO